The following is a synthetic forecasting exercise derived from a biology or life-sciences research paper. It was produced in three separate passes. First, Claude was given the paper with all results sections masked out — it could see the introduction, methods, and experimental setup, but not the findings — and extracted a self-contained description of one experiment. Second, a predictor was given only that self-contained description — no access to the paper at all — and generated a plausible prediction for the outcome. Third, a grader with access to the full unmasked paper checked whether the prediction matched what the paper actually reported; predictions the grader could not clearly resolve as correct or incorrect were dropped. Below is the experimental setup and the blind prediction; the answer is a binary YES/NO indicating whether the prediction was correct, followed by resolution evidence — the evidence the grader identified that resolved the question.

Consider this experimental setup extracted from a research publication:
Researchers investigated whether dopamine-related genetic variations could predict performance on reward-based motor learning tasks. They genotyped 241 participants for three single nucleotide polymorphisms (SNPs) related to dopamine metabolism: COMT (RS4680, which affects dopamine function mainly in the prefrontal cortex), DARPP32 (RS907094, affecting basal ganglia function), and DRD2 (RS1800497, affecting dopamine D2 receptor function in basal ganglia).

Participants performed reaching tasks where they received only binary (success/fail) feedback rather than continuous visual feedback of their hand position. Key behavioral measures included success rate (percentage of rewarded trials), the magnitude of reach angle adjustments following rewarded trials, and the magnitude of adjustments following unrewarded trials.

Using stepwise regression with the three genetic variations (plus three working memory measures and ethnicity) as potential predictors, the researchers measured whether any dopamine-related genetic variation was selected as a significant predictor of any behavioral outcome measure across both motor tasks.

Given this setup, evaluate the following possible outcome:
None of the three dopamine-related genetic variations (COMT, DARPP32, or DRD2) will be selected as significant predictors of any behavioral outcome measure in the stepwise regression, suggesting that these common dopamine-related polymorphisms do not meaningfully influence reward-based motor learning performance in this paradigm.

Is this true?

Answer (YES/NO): NO